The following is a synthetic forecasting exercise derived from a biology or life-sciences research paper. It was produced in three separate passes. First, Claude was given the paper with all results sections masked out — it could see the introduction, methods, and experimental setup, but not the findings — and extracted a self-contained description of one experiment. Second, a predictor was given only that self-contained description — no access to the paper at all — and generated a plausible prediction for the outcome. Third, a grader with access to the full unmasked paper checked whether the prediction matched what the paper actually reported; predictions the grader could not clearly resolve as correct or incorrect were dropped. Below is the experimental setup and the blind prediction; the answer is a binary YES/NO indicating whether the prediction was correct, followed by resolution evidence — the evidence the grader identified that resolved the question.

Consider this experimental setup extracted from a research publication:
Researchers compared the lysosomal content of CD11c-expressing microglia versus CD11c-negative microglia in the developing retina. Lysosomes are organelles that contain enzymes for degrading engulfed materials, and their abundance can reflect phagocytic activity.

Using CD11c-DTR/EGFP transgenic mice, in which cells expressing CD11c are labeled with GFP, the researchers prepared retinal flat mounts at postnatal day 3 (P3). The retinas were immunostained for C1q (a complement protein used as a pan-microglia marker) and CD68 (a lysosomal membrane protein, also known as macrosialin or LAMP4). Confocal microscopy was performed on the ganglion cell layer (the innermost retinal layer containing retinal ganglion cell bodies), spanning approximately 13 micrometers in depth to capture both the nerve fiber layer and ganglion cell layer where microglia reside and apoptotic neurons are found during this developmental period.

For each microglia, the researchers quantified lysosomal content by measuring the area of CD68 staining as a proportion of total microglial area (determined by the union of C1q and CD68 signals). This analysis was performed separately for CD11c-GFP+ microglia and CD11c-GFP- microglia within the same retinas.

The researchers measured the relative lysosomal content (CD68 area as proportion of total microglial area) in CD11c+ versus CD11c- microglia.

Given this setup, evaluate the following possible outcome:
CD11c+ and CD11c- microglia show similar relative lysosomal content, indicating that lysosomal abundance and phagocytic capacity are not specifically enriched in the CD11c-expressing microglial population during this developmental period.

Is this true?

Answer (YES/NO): NO